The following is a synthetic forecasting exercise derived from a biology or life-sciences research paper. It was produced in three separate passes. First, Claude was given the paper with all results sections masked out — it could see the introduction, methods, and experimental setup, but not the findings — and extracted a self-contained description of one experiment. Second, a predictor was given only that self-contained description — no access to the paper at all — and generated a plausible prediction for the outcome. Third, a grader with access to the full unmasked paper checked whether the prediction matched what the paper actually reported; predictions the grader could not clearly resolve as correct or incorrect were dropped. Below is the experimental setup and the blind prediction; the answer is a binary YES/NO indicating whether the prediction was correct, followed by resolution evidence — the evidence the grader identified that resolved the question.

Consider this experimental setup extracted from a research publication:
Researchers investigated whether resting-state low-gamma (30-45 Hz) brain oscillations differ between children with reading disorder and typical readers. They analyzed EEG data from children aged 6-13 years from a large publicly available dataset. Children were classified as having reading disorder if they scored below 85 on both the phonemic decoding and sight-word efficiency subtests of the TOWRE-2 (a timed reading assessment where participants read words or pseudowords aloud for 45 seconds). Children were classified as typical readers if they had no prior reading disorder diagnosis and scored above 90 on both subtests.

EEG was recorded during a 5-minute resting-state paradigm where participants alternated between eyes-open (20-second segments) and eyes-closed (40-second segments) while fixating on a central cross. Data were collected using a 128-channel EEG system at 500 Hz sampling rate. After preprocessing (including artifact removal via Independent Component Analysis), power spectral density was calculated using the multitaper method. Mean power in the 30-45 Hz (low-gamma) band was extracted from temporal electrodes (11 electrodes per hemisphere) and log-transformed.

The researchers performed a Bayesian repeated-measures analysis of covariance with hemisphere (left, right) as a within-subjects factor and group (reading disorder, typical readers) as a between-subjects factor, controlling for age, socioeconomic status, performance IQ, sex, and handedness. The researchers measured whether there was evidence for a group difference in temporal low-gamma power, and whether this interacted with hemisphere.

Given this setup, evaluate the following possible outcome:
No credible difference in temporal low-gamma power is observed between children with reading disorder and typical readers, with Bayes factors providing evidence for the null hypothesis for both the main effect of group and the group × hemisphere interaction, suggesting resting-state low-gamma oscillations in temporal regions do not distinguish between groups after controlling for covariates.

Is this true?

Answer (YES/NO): NO